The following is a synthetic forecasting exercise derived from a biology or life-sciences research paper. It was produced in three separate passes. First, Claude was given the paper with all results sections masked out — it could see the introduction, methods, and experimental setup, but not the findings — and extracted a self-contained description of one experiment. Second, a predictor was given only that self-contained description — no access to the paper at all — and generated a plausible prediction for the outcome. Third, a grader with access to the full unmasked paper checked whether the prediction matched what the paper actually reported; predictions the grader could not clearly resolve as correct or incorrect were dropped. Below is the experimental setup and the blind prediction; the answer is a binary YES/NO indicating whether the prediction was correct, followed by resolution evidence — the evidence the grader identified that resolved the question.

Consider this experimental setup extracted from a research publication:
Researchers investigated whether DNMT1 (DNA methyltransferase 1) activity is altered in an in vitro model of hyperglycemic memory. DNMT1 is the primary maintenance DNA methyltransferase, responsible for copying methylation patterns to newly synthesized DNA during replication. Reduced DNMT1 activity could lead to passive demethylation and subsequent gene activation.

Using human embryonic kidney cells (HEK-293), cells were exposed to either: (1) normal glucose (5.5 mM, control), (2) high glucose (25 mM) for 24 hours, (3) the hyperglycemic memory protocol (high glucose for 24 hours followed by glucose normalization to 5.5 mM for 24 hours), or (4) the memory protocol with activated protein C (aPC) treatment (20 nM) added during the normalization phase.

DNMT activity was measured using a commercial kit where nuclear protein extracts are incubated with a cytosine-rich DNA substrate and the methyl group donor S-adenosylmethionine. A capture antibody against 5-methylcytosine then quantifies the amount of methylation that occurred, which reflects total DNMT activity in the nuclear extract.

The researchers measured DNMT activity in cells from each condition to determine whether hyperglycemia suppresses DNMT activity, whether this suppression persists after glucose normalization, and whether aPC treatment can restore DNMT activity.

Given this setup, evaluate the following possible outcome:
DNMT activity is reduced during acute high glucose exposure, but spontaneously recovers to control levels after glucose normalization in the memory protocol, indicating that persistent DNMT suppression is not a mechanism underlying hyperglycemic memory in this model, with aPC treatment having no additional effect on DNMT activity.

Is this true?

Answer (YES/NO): NO